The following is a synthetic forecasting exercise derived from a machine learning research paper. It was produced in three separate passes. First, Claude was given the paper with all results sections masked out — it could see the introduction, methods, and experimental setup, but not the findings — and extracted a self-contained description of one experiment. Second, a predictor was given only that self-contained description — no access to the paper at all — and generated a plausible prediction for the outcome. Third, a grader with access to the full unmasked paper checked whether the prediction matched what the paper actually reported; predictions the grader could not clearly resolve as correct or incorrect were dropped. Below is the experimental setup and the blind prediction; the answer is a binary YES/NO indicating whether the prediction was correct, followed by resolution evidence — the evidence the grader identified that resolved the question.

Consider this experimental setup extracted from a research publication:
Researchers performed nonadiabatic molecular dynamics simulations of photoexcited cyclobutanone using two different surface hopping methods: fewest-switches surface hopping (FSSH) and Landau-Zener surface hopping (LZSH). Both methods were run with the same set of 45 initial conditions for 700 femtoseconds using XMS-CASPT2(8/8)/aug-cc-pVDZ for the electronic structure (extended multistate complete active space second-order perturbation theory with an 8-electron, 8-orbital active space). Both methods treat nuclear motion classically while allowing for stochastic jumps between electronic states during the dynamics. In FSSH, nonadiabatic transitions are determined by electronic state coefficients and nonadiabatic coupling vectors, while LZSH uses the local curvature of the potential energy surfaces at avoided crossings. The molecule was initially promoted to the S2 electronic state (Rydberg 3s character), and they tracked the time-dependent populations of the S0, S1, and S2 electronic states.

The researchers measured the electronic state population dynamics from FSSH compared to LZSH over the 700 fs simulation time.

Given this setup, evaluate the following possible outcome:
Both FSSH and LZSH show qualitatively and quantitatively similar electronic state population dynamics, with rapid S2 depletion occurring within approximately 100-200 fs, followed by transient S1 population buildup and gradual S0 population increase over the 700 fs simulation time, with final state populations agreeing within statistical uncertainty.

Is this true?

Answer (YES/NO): NO